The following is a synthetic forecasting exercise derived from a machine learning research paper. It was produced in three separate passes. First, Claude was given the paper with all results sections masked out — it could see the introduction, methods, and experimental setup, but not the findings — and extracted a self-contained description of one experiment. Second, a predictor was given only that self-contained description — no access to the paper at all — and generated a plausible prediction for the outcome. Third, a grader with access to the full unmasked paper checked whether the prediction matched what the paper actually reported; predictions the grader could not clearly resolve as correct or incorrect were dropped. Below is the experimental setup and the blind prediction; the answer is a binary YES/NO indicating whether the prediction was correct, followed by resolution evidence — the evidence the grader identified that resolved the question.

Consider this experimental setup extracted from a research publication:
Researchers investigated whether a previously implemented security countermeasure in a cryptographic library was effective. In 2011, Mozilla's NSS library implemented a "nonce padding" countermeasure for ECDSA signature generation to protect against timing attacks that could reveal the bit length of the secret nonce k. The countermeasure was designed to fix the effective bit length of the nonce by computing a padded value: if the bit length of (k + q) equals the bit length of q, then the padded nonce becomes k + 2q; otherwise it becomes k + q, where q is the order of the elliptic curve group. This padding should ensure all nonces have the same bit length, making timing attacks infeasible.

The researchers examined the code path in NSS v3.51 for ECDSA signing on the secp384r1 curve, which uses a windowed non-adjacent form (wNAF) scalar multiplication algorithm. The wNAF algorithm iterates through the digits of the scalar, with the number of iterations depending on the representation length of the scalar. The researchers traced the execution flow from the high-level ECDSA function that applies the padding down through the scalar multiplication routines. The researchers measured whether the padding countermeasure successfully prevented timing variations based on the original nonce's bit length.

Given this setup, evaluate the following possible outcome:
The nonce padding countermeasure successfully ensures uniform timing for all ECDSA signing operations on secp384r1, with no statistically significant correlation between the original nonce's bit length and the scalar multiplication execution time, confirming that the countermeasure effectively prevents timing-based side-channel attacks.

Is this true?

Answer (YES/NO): NO